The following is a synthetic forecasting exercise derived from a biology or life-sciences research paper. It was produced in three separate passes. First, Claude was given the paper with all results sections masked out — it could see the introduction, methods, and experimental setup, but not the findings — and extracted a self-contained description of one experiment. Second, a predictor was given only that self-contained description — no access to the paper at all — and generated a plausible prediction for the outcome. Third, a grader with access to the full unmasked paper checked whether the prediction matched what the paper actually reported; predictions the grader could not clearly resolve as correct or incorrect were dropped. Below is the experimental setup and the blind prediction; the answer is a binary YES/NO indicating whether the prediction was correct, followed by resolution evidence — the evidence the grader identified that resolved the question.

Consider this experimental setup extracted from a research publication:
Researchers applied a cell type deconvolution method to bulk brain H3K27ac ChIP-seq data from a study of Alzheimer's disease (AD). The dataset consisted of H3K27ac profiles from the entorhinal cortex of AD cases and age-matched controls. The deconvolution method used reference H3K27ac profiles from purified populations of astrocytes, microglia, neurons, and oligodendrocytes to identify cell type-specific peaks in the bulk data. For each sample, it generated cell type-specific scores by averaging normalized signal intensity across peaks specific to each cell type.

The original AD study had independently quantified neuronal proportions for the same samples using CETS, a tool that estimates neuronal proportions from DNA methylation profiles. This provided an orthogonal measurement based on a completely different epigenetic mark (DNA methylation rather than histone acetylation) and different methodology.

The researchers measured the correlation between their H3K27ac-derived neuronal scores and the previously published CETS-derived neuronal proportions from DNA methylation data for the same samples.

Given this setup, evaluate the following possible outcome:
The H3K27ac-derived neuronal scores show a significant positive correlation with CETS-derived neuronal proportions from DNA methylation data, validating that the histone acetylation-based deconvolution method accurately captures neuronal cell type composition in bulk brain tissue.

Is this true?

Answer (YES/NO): YES